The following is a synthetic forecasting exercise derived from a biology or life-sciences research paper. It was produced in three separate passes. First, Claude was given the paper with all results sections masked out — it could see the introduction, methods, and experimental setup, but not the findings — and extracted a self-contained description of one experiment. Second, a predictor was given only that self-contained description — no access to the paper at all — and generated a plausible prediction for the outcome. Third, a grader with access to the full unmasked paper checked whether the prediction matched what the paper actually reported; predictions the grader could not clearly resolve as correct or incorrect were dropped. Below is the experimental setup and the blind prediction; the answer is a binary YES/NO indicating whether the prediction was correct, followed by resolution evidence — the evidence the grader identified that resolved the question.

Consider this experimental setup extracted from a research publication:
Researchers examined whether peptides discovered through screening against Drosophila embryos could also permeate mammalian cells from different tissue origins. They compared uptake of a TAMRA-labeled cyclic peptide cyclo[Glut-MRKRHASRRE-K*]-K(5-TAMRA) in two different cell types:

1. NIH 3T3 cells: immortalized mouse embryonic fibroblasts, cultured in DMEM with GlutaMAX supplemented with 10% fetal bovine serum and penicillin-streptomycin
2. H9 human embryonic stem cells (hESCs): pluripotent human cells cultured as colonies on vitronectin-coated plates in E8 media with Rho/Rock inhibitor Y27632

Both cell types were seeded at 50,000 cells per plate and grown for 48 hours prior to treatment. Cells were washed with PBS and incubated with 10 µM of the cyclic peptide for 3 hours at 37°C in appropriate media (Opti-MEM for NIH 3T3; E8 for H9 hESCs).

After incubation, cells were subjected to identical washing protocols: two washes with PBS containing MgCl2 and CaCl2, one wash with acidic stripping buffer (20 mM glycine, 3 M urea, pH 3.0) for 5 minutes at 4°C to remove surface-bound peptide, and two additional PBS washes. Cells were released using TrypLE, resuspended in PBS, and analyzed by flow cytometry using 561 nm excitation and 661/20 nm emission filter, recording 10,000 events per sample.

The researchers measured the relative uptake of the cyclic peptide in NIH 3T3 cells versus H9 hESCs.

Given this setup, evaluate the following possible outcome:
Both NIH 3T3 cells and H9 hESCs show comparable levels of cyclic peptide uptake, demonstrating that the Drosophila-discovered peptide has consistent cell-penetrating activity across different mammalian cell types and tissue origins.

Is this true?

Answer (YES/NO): NO